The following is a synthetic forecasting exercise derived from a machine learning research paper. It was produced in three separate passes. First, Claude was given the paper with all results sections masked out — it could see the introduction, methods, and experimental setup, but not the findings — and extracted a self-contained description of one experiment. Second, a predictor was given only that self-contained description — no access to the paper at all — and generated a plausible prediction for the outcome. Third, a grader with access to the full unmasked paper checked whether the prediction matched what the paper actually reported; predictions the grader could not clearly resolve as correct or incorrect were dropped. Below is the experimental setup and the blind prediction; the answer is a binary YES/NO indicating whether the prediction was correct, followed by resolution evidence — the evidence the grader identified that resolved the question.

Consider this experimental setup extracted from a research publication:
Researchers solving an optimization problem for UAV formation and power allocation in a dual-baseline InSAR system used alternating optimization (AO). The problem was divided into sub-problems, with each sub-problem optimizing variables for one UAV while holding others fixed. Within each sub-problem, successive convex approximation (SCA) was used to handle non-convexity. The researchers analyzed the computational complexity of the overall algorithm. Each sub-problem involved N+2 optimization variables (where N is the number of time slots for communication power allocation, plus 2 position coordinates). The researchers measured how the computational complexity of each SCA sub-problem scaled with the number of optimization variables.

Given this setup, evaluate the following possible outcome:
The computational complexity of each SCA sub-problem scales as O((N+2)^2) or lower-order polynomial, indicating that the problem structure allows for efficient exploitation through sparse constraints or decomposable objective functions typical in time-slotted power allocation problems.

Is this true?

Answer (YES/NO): NO